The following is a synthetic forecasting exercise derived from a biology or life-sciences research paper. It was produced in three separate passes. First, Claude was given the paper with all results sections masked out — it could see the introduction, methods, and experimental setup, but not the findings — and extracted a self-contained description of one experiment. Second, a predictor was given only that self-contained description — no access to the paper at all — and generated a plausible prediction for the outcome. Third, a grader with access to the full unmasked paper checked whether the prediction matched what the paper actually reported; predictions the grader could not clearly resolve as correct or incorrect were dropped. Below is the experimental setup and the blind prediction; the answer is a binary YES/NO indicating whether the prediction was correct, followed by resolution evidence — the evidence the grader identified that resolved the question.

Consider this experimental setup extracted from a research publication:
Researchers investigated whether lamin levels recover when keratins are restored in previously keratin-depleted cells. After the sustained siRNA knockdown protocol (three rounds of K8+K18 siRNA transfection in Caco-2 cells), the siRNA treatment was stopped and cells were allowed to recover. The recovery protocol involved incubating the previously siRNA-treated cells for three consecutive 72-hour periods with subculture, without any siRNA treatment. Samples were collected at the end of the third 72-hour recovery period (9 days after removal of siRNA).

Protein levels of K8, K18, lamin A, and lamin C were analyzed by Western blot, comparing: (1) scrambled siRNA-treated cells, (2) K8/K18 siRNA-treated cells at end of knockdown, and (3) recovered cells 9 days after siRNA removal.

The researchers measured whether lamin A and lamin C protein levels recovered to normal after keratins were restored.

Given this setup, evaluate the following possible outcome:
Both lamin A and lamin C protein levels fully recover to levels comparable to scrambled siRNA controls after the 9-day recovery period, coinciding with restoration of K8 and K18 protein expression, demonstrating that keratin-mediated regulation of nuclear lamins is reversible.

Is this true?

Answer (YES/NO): NO